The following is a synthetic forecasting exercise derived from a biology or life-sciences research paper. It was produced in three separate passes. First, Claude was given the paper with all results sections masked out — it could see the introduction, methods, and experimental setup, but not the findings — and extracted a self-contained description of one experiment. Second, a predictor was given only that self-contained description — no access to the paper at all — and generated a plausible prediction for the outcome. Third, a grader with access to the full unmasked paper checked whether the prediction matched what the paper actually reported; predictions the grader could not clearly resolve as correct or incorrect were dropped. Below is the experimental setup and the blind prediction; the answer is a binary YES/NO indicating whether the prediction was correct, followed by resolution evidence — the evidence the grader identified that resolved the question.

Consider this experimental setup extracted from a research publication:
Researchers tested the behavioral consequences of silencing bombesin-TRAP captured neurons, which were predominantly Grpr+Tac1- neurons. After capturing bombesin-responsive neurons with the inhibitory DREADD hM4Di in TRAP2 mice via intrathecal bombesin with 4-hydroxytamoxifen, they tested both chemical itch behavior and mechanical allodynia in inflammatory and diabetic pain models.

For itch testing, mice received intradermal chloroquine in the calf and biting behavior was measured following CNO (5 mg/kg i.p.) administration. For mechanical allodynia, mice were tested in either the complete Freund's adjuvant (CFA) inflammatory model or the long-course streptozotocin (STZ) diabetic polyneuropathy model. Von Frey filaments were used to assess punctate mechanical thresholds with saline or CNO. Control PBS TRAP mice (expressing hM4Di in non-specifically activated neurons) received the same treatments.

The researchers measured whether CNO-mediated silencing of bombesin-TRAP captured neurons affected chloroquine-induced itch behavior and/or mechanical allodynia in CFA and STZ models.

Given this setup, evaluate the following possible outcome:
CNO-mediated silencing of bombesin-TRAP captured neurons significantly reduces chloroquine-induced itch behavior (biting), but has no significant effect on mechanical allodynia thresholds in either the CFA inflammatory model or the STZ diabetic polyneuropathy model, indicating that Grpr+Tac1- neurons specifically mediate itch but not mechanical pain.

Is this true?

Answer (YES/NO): YES